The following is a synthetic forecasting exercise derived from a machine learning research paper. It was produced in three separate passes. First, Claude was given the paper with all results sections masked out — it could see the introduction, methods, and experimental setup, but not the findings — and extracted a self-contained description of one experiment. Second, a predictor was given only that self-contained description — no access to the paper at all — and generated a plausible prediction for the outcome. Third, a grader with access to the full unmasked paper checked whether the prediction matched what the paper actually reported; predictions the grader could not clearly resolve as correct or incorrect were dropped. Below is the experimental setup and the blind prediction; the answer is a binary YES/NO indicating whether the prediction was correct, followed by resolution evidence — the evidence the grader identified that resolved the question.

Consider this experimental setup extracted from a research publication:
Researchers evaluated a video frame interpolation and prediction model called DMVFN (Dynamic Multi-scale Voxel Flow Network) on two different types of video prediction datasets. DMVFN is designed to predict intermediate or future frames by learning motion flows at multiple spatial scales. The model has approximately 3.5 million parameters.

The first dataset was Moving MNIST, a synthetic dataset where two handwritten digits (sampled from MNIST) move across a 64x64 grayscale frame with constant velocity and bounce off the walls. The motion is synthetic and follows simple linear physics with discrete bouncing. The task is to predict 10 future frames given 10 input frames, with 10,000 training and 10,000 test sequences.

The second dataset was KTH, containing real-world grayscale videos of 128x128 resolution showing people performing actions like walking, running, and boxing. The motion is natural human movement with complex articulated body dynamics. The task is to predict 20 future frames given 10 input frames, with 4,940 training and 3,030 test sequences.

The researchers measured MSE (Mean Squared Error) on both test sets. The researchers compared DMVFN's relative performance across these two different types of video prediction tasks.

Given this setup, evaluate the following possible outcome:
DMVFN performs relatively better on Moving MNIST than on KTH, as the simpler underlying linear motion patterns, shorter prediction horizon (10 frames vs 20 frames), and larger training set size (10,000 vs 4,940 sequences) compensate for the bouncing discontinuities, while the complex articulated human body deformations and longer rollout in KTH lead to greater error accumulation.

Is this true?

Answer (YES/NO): NO